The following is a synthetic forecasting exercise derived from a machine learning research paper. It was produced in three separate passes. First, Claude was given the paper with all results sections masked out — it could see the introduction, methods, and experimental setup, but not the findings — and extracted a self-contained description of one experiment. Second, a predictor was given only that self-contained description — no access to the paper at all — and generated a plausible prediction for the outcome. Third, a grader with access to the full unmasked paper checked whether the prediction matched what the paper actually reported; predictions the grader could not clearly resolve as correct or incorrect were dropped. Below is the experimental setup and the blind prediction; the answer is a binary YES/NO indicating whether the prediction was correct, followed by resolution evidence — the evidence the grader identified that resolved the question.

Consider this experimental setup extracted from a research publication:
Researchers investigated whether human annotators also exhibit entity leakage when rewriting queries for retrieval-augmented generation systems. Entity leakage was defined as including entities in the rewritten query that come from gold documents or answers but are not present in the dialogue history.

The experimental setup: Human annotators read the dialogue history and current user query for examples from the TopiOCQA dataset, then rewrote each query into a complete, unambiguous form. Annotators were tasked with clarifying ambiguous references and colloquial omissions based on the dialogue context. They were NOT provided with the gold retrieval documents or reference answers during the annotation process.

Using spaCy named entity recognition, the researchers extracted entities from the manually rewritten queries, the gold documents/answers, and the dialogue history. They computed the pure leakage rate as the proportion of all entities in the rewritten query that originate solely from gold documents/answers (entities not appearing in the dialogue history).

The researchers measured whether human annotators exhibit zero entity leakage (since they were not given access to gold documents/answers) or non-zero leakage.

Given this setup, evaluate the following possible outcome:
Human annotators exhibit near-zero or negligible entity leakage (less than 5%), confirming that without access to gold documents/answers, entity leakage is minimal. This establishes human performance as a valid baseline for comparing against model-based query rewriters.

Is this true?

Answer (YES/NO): NO